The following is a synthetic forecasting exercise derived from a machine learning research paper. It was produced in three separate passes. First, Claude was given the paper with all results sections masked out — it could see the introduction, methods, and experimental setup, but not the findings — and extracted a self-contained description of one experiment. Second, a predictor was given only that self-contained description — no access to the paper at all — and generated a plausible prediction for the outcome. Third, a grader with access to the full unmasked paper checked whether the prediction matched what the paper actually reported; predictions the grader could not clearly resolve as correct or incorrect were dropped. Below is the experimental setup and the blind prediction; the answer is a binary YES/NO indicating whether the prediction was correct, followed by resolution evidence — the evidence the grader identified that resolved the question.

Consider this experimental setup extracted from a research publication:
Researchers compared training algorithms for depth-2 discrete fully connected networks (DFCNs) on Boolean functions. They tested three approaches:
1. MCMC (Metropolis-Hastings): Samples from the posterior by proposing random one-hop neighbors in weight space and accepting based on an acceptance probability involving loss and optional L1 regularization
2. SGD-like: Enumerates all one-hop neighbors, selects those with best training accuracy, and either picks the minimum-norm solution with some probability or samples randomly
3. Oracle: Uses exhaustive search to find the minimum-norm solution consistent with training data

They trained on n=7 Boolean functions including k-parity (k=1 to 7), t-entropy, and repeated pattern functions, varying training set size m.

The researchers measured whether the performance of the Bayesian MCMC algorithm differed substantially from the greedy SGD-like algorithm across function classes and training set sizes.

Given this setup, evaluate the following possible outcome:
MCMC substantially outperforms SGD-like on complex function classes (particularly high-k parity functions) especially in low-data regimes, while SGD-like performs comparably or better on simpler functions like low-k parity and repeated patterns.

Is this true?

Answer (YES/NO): NO